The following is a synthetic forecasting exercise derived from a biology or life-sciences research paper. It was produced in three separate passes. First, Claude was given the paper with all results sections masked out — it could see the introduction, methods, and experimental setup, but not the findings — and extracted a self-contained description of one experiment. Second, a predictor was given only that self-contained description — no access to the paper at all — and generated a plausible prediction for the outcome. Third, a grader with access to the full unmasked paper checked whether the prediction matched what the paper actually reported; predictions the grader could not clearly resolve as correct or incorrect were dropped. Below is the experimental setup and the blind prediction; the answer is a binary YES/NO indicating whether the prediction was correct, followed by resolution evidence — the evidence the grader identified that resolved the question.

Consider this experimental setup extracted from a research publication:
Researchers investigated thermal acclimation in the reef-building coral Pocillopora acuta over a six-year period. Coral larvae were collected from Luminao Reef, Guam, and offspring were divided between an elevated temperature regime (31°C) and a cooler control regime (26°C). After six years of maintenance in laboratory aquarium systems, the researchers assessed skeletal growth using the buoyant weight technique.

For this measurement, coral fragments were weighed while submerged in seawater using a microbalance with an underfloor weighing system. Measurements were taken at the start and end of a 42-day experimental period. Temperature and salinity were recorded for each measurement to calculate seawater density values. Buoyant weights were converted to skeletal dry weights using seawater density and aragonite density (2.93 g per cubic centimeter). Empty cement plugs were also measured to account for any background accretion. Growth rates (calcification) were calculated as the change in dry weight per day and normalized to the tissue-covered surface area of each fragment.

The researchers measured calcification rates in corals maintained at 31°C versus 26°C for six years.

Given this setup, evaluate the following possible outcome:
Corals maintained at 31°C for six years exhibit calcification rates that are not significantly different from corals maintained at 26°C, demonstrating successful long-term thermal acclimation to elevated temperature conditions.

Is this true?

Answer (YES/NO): NO